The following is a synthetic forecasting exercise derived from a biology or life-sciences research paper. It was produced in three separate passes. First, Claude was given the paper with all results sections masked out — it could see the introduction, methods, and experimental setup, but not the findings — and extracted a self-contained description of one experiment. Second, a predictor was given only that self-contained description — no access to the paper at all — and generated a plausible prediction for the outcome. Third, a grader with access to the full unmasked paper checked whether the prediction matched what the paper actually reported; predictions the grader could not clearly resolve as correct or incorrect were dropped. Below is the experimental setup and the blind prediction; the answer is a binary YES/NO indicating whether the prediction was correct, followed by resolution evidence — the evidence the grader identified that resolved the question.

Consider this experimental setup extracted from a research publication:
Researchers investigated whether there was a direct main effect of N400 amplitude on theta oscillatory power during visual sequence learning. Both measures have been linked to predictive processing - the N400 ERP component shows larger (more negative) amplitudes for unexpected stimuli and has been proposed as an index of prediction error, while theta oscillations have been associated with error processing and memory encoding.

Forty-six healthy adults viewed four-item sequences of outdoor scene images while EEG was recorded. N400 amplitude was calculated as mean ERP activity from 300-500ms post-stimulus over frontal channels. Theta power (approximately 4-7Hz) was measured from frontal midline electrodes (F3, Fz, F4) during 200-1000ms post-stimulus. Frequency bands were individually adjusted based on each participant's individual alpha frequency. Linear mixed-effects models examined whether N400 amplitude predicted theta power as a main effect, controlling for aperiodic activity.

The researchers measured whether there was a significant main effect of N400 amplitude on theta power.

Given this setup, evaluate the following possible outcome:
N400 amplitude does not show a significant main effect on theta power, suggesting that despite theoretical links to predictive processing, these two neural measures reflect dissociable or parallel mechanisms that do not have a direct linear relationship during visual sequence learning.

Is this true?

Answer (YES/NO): YES